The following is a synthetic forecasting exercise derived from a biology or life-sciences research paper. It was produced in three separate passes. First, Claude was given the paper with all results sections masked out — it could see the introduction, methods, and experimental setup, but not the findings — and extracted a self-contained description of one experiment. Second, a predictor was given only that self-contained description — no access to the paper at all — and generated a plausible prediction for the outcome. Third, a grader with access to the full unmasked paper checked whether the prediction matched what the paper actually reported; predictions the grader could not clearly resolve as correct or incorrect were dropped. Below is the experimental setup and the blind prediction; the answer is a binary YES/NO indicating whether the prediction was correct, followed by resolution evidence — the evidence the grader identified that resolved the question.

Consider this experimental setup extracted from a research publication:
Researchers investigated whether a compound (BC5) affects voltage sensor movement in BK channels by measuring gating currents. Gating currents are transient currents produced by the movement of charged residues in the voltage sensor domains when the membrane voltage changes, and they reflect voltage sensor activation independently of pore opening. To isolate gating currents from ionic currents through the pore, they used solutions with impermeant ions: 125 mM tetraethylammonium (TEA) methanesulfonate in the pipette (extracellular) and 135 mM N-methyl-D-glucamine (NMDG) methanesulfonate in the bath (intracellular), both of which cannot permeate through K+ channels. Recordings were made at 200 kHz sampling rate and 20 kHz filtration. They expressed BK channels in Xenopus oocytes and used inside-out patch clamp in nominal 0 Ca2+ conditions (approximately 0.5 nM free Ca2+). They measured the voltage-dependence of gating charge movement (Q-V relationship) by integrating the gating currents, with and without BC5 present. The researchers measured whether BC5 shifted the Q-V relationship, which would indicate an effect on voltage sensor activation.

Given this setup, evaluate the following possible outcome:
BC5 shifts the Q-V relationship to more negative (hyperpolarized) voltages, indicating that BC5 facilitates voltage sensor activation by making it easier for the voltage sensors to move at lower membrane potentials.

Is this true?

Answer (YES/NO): NO